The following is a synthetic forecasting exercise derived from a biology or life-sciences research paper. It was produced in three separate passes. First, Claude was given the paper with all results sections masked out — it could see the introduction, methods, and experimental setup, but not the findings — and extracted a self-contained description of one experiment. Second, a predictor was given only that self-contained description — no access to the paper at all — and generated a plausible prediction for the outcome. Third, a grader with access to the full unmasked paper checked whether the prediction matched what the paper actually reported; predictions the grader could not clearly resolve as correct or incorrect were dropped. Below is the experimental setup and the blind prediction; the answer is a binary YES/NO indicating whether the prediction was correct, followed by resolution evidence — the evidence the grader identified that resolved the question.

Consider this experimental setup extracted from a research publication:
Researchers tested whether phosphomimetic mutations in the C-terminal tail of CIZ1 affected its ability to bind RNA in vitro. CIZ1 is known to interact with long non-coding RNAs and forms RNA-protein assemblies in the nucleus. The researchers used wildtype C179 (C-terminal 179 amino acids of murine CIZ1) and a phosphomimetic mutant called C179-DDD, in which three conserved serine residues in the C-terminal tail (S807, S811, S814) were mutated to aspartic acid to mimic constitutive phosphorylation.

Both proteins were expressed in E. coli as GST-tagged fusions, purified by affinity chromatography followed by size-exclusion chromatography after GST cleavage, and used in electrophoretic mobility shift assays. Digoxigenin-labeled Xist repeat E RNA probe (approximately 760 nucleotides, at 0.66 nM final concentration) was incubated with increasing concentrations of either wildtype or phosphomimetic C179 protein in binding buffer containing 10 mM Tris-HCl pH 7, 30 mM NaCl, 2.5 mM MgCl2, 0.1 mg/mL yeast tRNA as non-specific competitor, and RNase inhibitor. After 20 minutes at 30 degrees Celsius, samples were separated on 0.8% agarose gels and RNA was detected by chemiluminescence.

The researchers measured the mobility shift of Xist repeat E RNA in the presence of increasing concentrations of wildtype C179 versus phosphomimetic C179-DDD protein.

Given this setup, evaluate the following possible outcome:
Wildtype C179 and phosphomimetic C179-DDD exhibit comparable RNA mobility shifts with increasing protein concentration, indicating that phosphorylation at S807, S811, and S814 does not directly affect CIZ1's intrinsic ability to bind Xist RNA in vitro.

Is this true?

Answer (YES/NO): NO